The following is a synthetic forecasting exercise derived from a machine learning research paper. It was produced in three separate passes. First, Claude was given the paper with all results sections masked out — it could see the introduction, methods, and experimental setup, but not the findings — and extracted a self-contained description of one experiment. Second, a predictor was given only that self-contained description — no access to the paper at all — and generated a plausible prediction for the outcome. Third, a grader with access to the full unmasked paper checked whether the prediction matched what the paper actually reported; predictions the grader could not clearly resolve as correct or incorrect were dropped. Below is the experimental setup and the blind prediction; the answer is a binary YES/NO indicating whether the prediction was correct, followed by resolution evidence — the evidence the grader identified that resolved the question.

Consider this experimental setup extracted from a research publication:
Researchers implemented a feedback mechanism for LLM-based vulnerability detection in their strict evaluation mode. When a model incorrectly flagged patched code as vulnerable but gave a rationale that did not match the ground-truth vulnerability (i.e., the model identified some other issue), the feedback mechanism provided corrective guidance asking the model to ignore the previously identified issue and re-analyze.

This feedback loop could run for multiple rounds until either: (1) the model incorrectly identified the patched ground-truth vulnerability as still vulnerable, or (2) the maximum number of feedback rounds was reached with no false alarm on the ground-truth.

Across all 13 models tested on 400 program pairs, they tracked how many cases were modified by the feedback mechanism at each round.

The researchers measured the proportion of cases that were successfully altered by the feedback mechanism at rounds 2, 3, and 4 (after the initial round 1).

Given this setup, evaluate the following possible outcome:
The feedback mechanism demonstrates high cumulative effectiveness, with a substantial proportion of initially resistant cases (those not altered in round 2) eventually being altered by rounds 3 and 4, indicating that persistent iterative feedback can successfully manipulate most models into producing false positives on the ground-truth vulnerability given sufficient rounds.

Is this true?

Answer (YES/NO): NO